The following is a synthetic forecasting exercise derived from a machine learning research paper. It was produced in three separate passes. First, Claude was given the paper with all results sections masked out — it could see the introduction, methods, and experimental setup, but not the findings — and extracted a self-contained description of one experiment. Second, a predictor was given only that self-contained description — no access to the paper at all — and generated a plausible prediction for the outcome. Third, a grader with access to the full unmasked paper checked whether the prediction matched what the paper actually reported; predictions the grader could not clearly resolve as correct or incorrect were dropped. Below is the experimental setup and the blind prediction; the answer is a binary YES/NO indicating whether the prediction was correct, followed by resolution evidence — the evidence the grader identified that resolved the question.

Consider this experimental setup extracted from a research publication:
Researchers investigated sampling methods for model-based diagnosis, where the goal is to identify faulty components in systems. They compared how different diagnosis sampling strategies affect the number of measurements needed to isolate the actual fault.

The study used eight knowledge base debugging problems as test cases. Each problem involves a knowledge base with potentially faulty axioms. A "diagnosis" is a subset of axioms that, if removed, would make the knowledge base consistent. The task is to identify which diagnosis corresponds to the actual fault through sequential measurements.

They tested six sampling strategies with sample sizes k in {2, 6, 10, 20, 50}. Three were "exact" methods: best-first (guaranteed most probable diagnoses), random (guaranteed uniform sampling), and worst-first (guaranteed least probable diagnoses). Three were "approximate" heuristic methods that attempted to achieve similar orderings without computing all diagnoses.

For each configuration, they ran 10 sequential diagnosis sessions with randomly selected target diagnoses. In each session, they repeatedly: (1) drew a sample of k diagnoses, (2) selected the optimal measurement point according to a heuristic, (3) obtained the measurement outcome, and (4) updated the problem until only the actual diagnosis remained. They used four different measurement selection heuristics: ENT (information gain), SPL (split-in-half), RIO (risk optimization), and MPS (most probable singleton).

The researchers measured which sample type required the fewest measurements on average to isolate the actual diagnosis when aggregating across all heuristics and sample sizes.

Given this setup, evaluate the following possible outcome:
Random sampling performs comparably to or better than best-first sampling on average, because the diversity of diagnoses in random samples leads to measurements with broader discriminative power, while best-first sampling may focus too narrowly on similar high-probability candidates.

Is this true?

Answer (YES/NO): NO